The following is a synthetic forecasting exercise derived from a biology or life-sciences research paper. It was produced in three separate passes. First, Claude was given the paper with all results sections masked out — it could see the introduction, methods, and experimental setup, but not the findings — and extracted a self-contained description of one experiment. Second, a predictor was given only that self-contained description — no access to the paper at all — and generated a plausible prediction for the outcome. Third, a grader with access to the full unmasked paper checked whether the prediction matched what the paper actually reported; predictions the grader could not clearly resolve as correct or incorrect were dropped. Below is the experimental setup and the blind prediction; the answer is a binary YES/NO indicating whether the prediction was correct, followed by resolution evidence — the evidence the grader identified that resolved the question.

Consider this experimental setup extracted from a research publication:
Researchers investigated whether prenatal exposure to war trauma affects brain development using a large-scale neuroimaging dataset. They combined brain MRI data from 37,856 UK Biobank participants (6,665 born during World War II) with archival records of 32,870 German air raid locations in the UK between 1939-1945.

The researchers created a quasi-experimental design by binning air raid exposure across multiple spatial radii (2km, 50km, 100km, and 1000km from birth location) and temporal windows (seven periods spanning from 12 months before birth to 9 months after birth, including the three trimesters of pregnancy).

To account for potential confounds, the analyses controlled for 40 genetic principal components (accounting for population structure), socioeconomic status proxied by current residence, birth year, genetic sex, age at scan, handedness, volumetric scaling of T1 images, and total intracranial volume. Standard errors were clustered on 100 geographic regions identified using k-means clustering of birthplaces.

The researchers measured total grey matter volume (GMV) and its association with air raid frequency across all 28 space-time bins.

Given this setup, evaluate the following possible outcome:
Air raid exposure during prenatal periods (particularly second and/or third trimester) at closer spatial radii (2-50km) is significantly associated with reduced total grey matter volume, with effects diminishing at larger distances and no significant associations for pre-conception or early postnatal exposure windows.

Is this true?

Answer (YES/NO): NO